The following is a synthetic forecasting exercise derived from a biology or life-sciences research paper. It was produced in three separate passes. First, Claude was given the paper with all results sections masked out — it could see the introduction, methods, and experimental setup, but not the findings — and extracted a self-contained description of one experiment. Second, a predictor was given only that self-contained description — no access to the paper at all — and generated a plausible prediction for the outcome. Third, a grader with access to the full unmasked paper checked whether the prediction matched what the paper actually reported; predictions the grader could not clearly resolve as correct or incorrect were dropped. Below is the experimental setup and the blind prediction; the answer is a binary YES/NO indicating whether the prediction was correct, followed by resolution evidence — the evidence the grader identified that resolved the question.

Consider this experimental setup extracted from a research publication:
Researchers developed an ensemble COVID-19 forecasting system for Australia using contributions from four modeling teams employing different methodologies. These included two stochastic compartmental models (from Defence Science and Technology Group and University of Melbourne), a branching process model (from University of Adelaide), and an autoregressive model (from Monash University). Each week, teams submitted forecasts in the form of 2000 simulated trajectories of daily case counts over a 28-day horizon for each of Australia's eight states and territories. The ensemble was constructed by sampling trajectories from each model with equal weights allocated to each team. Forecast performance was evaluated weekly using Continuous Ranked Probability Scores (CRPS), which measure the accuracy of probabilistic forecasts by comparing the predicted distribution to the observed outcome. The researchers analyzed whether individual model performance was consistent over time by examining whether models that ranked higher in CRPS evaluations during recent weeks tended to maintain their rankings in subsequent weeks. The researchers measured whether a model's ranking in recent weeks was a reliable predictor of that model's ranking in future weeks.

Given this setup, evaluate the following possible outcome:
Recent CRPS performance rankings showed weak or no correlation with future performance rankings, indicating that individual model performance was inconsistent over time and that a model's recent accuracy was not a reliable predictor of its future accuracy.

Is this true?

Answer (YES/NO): YES